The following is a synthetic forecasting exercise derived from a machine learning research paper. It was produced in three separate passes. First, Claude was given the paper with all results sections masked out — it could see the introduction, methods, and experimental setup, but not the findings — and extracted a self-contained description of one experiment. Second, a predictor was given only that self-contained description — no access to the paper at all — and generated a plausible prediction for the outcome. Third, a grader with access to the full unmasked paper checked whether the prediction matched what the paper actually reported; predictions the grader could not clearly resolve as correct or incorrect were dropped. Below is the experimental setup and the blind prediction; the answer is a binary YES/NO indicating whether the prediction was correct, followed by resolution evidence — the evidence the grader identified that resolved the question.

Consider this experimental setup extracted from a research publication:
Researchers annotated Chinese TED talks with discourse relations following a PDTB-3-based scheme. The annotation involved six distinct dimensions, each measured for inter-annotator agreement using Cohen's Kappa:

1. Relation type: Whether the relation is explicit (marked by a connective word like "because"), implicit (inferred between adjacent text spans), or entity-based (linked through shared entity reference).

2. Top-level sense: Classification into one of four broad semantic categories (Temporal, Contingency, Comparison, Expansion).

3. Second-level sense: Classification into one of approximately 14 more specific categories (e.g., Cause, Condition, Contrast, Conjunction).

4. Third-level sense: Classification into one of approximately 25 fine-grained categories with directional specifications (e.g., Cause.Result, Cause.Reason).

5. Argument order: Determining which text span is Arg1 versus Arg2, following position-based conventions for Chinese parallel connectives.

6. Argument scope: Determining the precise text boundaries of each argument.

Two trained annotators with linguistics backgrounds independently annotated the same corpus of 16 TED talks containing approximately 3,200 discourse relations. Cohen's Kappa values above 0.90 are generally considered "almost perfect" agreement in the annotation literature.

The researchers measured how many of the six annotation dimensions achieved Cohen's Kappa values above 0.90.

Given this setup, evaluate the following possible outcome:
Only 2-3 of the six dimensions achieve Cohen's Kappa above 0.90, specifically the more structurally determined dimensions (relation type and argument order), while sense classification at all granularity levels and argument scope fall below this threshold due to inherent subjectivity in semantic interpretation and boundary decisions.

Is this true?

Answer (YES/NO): NO